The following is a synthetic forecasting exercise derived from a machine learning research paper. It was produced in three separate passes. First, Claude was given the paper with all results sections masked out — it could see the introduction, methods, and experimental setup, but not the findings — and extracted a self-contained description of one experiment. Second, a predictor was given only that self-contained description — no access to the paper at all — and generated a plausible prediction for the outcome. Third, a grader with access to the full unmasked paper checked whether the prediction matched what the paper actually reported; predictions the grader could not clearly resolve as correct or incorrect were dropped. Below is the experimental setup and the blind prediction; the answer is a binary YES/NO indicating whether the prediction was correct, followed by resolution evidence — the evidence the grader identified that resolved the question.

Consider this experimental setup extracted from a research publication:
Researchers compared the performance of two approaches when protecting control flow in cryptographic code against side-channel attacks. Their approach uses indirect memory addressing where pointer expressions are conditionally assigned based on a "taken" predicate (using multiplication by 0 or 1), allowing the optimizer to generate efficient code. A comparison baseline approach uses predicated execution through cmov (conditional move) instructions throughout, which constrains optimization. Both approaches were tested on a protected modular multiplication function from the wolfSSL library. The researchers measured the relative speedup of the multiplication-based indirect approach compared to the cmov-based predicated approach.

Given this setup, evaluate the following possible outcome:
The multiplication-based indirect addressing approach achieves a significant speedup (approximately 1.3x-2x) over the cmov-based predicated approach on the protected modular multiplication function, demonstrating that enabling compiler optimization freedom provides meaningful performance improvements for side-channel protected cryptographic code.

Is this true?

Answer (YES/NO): YES